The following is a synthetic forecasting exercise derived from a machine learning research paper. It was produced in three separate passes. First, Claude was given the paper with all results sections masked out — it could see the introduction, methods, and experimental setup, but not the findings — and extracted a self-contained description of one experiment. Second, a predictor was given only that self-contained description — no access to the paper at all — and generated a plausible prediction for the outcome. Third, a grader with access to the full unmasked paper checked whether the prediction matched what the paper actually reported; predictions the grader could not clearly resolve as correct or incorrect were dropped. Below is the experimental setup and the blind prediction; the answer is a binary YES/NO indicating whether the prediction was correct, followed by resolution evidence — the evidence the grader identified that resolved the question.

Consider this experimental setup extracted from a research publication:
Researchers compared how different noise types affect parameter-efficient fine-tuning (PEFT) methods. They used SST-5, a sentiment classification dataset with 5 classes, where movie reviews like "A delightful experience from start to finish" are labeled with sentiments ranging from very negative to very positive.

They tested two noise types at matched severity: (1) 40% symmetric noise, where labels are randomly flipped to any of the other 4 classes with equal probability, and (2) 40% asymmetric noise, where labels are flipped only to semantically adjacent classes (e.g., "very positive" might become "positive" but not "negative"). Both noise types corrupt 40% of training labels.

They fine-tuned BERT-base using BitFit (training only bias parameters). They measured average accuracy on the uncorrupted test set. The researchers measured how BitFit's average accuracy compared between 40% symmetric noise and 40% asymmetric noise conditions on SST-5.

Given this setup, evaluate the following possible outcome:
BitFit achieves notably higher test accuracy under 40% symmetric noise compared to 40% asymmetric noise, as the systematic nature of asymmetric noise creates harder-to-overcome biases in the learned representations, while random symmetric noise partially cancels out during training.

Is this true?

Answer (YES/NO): YES